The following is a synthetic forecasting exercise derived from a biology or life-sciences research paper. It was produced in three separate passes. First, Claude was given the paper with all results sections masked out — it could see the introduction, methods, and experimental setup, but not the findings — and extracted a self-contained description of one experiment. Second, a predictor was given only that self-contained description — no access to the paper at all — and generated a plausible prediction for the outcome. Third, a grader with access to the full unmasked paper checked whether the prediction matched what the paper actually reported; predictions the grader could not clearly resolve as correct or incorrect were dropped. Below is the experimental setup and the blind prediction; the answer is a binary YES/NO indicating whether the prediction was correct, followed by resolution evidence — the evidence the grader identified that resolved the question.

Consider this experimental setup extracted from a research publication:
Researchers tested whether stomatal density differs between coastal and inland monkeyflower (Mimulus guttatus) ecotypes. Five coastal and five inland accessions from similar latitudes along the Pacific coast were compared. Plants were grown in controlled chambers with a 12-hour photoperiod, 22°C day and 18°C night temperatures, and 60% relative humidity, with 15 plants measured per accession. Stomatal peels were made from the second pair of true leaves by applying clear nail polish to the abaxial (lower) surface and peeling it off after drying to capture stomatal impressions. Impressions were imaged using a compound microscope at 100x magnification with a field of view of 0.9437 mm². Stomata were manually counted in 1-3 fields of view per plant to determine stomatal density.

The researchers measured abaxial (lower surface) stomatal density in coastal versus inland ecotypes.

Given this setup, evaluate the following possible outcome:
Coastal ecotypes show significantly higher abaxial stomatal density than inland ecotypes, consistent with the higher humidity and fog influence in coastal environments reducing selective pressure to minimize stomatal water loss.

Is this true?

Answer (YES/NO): YES